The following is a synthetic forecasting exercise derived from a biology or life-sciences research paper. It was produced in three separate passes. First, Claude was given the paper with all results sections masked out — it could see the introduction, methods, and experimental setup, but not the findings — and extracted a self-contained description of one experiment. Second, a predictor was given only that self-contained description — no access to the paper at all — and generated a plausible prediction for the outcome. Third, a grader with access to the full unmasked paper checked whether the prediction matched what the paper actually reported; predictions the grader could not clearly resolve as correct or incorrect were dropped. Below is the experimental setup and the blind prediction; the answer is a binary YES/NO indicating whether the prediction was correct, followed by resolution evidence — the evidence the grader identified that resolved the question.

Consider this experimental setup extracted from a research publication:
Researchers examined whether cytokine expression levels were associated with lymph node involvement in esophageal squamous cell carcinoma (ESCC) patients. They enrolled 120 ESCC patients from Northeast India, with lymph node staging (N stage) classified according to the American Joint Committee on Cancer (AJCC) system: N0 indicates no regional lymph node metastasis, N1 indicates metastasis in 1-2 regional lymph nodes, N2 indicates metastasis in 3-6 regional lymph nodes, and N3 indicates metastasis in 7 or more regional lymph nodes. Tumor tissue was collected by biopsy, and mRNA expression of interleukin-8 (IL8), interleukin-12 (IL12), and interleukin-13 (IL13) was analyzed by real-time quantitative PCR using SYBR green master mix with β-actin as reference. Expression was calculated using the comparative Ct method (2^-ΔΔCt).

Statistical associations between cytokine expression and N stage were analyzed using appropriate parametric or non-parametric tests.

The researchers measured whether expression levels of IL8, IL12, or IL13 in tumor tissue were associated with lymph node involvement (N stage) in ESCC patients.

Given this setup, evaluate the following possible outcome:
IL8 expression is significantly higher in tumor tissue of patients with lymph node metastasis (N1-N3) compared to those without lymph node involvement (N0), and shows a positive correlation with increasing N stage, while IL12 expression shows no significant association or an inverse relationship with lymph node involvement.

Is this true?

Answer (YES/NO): NO